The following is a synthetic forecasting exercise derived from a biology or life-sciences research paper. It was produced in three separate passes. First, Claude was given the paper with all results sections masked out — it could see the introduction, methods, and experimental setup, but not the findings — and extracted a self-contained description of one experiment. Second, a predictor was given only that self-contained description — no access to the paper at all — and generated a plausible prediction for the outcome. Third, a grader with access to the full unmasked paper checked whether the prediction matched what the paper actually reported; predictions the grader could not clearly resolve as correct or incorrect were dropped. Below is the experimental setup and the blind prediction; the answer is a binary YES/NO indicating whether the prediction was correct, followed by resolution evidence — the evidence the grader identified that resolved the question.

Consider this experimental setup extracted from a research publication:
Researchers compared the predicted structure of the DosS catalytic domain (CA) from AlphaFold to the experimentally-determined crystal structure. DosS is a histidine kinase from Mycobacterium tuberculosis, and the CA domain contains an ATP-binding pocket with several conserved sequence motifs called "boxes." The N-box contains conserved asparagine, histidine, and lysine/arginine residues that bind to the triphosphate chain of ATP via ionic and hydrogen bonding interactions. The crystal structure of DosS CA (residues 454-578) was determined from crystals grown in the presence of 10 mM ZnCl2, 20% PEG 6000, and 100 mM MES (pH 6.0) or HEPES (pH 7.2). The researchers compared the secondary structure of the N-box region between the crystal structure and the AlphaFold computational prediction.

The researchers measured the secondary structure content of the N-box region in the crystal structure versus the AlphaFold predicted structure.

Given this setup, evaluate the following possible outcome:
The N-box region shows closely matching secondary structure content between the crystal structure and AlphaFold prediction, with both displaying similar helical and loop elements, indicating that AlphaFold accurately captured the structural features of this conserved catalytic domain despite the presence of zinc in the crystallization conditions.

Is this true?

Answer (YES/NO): NO